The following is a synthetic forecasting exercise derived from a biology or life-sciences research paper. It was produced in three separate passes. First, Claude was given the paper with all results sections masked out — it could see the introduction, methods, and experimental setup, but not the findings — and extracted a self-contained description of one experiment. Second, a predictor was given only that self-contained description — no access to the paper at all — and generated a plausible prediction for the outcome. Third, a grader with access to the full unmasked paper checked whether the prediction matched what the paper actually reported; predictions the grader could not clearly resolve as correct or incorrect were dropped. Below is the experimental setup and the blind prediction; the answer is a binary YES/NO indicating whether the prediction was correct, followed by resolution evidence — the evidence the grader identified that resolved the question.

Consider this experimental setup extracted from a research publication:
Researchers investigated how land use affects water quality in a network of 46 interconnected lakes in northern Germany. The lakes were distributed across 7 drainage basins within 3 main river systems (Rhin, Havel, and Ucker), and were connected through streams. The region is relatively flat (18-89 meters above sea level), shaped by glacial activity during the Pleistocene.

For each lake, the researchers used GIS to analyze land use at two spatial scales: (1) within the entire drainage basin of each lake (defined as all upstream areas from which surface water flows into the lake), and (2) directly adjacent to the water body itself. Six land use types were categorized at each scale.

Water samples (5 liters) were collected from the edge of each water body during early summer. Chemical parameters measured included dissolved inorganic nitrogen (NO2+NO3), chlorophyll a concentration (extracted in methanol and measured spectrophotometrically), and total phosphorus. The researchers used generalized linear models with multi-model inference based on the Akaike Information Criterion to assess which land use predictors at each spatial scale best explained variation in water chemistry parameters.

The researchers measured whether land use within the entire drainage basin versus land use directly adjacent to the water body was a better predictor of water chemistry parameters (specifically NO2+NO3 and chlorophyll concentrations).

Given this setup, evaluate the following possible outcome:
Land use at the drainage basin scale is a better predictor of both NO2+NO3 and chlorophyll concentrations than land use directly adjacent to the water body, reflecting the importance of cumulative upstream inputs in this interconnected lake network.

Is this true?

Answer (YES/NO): YES